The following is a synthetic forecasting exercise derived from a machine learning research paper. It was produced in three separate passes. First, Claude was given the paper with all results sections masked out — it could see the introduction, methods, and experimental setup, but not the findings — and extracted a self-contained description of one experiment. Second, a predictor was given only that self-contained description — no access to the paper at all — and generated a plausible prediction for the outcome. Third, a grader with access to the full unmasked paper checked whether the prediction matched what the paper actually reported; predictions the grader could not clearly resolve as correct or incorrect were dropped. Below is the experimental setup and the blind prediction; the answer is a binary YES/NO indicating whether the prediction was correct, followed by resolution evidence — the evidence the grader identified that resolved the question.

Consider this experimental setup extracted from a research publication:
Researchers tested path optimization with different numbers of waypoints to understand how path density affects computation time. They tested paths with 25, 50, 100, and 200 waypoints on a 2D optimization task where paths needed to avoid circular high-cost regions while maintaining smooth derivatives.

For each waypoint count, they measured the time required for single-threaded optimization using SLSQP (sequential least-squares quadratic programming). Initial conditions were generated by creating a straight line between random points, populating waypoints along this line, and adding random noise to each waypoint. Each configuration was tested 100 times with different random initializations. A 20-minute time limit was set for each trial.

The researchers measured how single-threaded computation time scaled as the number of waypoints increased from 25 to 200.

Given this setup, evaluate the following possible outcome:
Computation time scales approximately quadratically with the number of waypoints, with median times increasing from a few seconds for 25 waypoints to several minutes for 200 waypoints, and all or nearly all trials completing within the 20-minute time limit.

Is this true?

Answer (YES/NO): NO